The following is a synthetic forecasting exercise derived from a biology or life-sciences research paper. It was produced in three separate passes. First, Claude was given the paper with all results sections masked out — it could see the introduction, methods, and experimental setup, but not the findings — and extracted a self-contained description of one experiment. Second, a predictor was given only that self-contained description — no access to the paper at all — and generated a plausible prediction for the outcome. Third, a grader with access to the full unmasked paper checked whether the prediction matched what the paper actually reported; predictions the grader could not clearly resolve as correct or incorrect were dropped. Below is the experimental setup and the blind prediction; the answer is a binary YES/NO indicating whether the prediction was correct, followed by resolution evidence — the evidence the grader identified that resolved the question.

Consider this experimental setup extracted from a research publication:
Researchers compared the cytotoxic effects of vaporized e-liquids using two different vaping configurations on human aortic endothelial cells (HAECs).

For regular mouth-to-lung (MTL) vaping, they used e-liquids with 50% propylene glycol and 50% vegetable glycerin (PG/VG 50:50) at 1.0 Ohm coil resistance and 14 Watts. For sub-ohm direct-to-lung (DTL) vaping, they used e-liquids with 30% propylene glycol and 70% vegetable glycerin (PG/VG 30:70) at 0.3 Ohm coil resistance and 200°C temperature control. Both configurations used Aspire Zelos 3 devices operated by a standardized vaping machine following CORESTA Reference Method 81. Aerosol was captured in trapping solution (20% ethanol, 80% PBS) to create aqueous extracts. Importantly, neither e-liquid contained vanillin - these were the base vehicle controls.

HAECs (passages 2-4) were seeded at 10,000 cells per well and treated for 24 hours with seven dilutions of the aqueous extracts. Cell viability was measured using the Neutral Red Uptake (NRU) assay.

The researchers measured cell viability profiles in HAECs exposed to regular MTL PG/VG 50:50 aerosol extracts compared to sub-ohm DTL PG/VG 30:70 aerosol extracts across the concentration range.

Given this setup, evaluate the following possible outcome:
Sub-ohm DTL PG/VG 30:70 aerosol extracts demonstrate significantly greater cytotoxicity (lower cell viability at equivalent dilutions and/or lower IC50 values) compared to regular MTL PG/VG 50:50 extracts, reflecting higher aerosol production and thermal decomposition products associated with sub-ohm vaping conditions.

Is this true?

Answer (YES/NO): YES